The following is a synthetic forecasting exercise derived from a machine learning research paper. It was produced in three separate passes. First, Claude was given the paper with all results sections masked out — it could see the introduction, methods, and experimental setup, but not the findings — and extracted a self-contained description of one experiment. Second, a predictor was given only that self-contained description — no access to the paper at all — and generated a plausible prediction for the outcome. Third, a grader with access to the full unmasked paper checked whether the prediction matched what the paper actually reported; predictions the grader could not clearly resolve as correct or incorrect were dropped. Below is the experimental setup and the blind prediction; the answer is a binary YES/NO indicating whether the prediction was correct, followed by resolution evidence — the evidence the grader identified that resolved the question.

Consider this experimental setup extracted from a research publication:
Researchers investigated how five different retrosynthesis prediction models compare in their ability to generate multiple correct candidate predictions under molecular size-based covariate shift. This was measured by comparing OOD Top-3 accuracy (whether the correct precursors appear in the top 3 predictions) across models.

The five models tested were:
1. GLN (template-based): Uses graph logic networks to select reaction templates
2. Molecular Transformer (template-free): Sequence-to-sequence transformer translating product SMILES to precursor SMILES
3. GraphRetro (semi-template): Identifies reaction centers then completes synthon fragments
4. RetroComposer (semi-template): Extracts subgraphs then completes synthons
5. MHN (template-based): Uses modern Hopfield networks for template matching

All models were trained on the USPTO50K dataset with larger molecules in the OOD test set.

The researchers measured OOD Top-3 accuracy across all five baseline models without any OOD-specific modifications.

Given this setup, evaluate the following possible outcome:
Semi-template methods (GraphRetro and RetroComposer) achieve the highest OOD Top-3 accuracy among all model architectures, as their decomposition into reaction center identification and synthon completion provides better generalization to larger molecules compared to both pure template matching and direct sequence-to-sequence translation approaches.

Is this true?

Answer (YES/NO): NO